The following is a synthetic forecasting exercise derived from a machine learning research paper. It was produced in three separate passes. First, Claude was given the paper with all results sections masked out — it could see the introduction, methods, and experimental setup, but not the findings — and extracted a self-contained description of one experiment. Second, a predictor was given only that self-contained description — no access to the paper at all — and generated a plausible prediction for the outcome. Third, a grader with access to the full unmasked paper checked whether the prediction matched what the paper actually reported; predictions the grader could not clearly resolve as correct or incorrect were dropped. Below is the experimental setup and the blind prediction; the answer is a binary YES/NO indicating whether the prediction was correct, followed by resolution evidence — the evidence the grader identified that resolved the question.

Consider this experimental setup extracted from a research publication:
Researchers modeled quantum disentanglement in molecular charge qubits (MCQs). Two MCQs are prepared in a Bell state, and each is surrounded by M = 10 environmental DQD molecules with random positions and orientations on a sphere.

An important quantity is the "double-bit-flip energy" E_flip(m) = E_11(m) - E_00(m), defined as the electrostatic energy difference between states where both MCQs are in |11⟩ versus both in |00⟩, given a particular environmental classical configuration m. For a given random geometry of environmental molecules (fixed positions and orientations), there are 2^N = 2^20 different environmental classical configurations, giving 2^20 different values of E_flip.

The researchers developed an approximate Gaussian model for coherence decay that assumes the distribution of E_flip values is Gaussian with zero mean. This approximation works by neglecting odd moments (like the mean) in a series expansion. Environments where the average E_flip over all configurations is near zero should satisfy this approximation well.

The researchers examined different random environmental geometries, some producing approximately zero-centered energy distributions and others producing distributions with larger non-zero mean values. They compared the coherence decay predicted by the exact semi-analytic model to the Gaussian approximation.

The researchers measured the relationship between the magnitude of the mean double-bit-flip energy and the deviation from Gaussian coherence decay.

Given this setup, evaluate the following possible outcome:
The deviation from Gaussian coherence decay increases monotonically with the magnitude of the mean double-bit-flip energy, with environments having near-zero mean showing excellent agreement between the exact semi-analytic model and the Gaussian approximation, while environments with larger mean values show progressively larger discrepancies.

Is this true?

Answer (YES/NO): YES